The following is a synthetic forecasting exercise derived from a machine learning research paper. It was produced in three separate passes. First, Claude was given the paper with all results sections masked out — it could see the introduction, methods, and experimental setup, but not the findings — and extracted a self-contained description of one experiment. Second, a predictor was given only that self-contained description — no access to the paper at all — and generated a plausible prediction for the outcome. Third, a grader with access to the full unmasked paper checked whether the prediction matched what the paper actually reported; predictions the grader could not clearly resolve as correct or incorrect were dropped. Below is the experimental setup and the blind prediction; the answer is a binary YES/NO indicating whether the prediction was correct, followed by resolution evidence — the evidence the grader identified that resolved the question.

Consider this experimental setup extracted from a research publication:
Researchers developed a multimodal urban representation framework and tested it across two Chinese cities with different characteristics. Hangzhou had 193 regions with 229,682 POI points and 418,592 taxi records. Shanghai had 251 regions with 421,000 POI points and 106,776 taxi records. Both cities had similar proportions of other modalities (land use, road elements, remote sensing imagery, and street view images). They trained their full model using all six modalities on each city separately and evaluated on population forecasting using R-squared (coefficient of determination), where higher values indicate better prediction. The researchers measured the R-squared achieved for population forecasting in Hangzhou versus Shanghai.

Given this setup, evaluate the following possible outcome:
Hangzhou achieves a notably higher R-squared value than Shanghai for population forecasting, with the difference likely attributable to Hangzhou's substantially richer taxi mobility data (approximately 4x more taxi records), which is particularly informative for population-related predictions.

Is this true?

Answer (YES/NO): NO